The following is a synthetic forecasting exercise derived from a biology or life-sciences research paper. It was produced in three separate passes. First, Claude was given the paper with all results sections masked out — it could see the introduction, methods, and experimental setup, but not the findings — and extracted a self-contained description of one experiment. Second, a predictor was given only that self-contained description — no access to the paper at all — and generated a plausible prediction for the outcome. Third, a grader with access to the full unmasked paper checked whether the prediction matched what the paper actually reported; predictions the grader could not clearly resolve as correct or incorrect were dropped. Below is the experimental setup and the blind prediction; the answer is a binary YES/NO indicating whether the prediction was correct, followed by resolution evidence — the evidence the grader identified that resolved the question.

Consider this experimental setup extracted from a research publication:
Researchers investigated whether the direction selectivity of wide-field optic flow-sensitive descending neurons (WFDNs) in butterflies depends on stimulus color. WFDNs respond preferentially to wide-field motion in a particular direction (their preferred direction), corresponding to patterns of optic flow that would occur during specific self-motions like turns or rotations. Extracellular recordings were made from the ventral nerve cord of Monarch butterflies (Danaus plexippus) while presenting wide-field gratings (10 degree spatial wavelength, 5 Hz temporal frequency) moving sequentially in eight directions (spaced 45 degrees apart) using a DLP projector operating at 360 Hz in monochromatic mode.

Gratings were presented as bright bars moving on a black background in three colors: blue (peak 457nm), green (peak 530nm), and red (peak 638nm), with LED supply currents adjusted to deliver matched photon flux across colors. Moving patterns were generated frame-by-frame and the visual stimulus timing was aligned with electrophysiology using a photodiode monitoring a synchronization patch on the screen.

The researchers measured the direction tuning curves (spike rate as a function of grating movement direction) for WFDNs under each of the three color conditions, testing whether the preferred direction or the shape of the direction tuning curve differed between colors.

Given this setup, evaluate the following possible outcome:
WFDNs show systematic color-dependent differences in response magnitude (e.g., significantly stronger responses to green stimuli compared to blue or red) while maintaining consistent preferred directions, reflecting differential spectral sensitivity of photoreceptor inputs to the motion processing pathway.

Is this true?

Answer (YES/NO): NO